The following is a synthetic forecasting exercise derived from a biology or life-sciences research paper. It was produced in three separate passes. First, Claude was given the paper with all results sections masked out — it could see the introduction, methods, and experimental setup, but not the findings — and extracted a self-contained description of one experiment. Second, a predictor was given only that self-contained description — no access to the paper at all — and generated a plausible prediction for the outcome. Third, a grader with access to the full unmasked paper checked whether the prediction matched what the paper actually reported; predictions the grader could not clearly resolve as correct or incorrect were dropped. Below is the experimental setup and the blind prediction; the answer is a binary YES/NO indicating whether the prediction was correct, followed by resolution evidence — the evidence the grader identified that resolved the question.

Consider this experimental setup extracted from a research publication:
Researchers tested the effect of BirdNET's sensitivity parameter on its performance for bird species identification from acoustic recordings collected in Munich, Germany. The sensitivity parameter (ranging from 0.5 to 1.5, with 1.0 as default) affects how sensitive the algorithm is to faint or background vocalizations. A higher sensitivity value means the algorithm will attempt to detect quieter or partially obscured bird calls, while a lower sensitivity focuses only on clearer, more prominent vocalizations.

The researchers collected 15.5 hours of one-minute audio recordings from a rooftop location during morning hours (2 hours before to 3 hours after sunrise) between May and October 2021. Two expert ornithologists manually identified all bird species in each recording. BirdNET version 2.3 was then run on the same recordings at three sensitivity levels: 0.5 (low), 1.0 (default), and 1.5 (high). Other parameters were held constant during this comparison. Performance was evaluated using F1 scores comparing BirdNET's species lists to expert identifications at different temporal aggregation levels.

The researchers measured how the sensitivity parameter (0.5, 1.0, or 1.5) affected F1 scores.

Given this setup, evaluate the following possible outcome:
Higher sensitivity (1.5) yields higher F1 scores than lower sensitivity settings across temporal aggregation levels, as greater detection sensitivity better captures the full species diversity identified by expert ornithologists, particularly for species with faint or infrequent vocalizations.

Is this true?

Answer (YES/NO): NO